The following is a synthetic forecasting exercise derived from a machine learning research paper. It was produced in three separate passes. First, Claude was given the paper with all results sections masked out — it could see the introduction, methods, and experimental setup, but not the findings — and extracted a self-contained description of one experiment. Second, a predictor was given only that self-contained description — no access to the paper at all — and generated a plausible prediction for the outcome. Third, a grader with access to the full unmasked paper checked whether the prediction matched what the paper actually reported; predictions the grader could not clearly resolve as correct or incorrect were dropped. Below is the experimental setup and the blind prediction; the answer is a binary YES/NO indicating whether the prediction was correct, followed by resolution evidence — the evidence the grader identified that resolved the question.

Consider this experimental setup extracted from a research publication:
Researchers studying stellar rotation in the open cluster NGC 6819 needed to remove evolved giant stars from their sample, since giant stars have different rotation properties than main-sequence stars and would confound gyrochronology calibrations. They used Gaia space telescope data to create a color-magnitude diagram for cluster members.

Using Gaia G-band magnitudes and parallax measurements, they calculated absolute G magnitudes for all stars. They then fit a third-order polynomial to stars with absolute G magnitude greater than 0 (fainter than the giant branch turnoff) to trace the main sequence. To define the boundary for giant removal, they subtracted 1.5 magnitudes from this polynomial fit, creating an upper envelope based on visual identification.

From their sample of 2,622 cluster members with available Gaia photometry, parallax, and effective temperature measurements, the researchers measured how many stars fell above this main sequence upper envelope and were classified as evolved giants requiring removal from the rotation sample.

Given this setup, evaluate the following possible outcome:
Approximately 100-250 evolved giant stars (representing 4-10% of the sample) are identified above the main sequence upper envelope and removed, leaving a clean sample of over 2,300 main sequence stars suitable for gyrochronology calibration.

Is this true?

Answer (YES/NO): YES